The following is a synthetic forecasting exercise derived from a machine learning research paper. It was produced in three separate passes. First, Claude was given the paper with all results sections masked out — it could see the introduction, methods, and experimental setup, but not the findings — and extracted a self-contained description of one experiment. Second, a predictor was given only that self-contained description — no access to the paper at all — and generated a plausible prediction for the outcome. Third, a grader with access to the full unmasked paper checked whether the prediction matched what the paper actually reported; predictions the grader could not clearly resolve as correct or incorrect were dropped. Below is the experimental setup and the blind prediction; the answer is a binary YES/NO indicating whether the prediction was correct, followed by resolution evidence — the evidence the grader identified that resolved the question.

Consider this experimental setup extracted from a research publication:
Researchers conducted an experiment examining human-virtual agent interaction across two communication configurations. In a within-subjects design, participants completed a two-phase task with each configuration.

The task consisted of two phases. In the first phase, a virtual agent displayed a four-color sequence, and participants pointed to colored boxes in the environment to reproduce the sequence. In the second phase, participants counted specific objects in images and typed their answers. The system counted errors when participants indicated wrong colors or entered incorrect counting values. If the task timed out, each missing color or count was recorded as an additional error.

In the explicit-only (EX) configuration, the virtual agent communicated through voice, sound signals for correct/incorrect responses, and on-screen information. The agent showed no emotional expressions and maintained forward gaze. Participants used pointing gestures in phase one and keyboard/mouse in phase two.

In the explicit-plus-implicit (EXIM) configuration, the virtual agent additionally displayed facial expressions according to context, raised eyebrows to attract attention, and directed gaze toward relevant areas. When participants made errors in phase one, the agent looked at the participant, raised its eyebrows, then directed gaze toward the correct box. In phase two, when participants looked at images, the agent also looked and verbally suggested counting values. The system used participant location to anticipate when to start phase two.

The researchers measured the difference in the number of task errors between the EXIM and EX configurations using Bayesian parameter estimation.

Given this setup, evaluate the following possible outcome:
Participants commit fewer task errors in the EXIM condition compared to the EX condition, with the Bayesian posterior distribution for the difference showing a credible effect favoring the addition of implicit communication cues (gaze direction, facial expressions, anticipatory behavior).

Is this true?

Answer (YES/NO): NO